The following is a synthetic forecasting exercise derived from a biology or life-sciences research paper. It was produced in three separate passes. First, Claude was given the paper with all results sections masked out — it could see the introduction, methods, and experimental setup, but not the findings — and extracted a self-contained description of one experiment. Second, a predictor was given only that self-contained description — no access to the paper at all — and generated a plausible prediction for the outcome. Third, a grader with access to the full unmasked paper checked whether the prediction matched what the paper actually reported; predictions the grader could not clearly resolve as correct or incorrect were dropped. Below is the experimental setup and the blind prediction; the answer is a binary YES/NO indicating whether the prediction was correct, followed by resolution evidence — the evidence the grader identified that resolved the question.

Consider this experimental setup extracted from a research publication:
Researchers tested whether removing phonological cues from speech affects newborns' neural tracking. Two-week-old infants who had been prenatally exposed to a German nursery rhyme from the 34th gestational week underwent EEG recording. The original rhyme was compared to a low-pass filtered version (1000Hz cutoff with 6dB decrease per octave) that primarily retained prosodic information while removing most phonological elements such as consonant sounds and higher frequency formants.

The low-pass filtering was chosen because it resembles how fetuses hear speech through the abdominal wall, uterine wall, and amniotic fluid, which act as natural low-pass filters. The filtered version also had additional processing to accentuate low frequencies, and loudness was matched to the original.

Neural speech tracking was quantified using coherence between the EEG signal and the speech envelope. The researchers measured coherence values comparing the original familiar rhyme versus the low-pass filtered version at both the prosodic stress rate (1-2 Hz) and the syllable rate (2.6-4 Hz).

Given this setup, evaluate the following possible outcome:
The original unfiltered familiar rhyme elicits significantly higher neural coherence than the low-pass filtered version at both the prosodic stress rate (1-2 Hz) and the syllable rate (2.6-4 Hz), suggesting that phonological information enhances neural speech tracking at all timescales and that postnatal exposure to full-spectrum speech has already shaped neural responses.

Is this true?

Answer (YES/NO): NO